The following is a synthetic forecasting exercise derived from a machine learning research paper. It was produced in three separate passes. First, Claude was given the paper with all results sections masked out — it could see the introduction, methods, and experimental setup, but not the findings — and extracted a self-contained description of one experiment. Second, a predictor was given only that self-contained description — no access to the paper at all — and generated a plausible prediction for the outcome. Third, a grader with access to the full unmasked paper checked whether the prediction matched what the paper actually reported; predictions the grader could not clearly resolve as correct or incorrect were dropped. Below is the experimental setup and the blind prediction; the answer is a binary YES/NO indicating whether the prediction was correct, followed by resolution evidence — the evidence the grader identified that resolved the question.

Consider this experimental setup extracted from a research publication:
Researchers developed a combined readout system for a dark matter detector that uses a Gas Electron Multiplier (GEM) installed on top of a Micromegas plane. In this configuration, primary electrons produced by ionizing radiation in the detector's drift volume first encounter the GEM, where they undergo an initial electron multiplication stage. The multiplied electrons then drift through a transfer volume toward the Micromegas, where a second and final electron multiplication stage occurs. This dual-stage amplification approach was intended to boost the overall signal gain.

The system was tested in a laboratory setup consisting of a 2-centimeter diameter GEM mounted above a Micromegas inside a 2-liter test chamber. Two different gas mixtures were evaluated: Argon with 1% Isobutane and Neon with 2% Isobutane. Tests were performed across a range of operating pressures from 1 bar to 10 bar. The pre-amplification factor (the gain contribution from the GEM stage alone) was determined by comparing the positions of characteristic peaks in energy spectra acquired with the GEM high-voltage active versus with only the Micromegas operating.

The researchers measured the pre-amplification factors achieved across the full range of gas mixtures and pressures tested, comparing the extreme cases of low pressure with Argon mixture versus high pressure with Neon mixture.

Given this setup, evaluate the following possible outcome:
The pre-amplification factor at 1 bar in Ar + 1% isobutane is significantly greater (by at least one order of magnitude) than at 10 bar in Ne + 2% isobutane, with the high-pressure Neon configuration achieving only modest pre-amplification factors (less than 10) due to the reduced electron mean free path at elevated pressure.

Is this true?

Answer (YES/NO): NO